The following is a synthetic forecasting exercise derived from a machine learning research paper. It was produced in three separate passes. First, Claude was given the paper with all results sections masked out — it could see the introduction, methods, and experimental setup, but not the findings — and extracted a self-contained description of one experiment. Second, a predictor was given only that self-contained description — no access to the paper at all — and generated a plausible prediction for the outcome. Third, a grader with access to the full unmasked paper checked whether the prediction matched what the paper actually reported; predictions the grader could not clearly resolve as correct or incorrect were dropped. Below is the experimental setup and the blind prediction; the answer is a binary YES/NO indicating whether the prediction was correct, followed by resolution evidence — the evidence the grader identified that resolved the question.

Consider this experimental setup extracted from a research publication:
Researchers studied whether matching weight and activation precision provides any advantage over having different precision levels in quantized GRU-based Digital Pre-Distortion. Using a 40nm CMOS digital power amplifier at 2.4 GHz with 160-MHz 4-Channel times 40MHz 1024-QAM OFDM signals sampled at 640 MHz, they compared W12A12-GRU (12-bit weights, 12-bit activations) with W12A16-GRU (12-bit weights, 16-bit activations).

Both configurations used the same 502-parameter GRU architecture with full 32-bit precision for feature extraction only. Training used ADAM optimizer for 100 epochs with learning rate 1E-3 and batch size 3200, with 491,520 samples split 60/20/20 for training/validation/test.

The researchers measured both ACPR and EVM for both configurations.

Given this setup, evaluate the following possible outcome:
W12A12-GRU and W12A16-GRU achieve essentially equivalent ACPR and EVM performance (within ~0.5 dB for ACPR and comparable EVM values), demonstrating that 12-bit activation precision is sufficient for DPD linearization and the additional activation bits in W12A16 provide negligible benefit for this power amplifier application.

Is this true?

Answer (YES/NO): NO